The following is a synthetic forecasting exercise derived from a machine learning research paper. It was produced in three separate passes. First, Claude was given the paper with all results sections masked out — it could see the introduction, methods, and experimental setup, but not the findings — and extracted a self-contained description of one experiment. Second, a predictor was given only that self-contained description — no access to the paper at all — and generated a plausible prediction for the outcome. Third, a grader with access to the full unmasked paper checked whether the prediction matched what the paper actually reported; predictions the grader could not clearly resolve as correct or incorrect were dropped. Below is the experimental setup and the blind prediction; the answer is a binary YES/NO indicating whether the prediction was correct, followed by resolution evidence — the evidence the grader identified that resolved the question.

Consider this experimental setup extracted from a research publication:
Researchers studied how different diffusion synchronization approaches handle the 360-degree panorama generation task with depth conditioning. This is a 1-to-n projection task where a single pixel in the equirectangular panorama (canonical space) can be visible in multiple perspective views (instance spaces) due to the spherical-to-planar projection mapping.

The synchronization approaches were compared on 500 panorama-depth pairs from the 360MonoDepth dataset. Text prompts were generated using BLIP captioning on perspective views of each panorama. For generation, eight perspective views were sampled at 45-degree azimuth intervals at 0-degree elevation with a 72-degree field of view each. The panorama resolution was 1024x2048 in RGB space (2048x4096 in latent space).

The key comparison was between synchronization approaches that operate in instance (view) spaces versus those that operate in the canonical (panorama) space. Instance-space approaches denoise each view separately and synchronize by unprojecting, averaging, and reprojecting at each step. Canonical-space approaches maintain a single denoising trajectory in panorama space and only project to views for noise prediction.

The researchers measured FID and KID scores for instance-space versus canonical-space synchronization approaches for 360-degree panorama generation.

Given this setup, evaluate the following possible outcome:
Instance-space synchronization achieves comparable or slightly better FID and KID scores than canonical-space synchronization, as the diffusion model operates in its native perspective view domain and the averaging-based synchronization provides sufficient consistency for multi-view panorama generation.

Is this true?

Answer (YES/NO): YES